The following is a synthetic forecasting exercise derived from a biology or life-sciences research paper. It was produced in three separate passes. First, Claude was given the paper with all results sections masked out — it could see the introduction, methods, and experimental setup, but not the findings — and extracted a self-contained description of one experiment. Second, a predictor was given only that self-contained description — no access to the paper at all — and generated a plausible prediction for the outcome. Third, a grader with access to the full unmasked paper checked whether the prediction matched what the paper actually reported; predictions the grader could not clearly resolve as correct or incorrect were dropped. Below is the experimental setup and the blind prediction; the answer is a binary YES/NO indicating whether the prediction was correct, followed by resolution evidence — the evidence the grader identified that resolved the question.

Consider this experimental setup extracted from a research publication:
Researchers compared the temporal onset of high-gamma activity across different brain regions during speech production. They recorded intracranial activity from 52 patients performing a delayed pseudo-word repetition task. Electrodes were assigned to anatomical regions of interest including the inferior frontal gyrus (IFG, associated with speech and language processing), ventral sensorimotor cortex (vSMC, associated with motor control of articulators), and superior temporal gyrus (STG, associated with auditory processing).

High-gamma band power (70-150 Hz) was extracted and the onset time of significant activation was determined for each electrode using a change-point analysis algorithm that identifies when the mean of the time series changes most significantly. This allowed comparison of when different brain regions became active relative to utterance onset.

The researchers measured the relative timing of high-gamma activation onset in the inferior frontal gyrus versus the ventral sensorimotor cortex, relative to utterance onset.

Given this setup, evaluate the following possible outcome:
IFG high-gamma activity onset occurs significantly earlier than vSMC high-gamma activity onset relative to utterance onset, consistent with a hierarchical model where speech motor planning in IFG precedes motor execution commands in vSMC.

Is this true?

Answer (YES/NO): YES